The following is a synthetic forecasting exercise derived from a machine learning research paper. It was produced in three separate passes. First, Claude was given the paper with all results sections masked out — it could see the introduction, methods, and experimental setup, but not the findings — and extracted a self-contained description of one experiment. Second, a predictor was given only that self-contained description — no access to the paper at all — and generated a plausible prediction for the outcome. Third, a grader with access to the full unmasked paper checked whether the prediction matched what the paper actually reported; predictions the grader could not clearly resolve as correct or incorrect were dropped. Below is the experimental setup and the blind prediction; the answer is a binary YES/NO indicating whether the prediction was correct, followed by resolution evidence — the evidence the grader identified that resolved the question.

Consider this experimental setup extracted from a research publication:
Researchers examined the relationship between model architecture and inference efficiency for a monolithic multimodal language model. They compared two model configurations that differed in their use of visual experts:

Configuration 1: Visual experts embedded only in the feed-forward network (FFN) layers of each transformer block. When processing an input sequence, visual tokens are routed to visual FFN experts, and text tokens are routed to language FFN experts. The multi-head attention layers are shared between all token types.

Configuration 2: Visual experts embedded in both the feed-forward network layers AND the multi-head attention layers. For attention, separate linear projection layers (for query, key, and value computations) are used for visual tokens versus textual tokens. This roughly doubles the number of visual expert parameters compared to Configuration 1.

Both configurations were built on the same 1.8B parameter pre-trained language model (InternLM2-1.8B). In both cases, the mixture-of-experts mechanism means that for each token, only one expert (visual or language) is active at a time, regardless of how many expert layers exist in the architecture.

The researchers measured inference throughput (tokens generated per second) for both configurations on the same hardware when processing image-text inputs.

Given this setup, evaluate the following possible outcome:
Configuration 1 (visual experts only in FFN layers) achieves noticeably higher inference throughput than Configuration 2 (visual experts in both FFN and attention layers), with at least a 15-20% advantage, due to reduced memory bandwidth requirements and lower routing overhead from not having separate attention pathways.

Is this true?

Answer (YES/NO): NO